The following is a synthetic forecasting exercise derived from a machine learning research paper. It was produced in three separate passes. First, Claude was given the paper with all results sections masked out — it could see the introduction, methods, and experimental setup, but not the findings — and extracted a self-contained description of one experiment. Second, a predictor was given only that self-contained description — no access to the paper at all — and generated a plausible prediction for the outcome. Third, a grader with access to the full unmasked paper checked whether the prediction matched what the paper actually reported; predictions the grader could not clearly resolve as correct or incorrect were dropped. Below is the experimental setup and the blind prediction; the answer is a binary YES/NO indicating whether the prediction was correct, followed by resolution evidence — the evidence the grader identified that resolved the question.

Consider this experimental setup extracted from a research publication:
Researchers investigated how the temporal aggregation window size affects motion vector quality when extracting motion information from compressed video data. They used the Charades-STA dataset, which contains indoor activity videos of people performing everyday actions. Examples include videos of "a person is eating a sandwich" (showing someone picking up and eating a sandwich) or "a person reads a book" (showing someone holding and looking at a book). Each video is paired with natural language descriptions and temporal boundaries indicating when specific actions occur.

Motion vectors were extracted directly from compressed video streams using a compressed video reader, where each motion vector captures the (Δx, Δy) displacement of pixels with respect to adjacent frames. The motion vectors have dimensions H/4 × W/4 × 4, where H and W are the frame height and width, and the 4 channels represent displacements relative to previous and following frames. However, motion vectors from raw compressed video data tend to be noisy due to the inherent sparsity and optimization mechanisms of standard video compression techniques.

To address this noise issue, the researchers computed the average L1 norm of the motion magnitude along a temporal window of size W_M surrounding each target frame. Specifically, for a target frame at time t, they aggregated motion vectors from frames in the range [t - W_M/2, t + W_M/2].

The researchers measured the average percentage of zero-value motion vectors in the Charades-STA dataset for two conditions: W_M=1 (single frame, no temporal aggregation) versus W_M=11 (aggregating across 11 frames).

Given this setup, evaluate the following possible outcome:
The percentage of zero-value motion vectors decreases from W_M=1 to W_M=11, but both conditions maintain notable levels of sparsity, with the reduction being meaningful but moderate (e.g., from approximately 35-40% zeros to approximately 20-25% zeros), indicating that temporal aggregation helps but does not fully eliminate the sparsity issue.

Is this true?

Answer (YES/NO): NO